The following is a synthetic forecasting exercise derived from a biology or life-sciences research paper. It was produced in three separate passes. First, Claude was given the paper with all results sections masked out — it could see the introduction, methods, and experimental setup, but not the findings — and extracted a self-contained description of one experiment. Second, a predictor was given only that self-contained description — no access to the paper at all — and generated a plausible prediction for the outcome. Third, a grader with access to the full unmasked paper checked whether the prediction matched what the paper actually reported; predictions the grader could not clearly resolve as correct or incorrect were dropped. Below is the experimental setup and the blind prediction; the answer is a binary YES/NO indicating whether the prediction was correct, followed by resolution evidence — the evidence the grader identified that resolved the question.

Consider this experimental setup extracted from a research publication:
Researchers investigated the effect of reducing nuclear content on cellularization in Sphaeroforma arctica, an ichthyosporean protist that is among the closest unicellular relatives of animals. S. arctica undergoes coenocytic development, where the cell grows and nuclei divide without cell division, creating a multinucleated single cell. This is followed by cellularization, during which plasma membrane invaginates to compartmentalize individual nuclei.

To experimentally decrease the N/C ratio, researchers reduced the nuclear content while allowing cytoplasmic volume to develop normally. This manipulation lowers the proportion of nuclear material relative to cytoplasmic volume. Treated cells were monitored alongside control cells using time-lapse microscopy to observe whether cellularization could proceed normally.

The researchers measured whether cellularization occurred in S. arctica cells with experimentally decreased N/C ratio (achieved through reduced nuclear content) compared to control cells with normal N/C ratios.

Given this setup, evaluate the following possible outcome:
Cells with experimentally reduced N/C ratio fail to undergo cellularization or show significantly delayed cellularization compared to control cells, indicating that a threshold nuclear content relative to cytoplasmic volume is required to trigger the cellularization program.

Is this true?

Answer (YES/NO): YES